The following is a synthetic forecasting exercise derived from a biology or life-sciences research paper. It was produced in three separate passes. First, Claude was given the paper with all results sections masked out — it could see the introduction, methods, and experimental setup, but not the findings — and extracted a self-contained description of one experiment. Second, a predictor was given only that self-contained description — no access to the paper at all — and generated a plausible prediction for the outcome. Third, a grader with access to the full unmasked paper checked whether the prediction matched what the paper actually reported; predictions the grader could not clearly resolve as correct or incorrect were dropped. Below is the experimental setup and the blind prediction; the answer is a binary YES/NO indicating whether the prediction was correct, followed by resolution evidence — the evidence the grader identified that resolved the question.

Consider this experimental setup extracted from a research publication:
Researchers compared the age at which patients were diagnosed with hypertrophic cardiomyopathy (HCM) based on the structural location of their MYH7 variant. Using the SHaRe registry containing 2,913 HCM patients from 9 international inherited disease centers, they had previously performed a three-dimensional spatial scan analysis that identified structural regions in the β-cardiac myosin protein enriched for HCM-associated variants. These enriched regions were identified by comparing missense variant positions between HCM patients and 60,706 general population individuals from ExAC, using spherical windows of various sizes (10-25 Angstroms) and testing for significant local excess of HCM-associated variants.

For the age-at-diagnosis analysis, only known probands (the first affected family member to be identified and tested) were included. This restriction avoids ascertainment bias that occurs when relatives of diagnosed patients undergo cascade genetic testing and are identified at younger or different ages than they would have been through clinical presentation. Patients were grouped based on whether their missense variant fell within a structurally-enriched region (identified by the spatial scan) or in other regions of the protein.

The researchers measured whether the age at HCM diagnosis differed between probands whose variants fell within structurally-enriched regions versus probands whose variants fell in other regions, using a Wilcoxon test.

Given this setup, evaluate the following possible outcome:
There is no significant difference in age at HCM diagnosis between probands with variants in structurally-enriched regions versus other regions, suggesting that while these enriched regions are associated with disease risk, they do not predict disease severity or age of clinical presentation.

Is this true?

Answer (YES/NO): NO